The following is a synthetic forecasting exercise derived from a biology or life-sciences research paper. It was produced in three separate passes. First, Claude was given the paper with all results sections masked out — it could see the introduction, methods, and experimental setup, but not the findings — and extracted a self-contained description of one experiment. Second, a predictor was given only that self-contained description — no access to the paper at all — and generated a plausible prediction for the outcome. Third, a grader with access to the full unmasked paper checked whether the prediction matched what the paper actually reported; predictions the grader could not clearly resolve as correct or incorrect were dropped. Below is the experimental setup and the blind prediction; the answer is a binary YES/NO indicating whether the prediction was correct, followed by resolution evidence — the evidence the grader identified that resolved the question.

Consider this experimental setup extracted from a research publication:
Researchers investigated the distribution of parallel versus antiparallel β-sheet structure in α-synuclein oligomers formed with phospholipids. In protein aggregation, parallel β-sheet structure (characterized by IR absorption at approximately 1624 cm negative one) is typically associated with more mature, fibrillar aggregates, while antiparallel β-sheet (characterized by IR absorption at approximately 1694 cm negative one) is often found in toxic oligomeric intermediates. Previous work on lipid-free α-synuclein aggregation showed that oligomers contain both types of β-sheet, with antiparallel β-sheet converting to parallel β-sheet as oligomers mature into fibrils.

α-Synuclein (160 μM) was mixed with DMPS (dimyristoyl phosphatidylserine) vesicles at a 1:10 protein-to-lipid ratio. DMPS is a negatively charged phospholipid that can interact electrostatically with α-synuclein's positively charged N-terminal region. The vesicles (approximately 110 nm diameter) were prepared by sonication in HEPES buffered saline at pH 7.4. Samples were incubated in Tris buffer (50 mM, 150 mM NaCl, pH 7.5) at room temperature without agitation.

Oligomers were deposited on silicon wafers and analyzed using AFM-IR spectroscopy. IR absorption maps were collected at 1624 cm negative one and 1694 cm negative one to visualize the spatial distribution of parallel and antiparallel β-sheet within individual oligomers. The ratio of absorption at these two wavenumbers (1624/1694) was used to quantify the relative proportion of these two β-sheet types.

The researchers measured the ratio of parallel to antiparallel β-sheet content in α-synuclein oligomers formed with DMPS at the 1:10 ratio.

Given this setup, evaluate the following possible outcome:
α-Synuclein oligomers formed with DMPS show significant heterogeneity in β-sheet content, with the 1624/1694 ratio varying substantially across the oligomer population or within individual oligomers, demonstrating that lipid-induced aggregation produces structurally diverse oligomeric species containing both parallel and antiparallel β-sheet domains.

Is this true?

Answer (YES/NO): NO